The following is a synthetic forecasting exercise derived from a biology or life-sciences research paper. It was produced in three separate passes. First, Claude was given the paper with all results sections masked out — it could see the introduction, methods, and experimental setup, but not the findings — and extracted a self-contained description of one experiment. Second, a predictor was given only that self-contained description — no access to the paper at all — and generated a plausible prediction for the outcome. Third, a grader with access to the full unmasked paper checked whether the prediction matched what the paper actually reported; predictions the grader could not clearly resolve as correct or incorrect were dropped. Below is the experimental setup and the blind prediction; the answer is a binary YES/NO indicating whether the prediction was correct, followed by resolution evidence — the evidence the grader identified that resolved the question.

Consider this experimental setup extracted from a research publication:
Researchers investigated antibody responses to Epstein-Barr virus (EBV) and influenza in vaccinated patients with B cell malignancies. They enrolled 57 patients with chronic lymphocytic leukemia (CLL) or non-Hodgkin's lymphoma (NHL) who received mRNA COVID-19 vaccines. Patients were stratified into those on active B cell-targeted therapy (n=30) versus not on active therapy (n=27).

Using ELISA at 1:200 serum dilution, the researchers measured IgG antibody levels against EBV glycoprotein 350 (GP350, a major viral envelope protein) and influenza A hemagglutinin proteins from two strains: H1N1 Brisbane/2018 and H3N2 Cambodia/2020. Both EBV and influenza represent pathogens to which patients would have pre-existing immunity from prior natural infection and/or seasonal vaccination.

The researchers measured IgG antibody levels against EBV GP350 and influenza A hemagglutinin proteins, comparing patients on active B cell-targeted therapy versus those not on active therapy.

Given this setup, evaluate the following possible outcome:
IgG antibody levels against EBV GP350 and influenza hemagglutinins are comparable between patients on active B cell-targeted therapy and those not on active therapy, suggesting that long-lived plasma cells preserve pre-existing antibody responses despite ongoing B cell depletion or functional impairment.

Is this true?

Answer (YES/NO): YES